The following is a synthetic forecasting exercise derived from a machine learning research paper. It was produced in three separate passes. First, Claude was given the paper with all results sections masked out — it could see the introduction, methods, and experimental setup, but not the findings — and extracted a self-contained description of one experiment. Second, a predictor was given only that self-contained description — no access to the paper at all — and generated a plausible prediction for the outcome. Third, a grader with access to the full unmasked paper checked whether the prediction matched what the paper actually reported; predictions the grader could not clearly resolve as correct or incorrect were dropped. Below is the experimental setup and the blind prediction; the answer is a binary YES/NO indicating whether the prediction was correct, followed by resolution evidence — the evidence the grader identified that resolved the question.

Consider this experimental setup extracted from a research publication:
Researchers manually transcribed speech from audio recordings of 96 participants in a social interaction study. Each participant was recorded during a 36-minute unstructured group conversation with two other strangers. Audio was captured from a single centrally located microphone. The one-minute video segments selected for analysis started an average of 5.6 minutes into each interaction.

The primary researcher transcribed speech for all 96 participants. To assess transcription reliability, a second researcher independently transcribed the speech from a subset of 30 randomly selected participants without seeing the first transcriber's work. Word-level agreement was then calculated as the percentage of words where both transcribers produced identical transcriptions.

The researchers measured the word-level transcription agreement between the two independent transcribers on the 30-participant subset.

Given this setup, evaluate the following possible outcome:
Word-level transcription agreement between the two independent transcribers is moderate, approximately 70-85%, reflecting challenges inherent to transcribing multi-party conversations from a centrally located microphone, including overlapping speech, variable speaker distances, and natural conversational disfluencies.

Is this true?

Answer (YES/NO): NO